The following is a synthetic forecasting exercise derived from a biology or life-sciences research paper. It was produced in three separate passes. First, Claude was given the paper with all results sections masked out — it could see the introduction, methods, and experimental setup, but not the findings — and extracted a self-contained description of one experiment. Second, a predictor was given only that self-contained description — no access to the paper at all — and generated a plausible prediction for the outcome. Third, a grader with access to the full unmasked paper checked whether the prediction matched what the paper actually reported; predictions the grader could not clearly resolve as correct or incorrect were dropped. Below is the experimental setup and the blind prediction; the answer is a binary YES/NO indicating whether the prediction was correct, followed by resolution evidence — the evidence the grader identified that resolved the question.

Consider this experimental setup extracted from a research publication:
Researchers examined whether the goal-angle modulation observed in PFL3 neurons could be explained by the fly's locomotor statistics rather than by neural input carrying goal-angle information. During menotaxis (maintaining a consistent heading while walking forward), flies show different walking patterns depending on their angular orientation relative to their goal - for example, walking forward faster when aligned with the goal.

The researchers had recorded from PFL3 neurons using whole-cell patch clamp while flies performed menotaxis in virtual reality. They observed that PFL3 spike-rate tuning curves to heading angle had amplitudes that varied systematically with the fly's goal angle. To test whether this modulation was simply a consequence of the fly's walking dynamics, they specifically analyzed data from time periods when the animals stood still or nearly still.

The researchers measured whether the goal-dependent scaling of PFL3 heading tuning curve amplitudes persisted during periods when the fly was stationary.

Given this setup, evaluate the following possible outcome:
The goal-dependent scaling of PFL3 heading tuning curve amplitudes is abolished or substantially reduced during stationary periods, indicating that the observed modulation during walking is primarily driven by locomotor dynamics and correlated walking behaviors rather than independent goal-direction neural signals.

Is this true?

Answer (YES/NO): NO